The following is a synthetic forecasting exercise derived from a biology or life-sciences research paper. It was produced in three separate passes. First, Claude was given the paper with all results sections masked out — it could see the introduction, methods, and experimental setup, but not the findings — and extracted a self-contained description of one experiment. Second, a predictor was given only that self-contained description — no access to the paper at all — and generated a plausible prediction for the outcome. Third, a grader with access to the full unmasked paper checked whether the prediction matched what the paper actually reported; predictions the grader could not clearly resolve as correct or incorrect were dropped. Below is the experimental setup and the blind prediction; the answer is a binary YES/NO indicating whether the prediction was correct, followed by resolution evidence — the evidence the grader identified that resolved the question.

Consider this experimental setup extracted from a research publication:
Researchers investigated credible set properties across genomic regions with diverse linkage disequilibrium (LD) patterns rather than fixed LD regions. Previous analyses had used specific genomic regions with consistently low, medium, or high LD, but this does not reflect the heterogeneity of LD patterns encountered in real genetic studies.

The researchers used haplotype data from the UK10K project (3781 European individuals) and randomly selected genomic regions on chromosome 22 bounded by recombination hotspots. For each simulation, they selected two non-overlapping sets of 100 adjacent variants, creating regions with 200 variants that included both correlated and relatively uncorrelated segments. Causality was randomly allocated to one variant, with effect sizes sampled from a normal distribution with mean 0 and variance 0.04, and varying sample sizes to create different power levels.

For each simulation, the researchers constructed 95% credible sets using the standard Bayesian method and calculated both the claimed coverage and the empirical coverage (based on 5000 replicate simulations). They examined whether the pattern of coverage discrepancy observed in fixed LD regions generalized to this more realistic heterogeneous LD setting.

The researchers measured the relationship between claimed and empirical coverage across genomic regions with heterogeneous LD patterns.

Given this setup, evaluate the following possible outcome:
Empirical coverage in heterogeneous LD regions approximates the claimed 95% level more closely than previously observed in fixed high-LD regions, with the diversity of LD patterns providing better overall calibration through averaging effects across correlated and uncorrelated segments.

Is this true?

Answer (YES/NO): NO